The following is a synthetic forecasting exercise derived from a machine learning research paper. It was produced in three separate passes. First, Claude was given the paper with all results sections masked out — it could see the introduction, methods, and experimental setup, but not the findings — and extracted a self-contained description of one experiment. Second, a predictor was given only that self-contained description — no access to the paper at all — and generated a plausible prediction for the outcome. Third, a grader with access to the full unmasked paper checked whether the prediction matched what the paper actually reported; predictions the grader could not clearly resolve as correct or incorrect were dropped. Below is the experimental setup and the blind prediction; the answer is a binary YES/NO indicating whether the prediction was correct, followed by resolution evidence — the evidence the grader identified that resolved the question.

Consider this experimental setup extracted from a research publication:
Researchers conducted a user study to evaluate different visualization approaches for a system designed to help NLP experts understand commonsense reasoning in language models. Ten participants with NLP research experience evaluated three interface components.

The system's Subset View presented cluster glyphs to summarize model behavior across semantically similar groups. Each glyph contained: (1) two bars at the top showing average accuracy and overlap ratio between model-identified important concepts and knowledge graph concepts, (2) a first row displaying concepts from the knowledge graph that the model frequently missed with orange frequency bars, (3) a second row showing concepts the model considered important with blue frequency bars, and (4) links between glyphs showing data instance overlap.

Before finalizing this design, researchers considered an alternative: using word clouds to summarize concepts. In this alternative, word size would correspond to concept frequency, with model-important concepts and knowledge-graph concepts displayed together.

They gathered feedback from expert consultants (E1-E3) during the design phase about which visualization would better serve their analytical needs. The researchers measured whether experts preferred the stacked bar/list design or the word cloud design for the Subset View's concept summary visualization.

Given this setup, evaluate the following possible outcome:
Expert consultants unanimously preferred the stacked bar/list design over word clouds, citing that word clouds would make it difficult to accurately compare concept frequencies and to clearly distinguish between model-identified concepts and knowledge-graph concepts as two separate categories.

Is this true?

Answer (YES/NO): NO